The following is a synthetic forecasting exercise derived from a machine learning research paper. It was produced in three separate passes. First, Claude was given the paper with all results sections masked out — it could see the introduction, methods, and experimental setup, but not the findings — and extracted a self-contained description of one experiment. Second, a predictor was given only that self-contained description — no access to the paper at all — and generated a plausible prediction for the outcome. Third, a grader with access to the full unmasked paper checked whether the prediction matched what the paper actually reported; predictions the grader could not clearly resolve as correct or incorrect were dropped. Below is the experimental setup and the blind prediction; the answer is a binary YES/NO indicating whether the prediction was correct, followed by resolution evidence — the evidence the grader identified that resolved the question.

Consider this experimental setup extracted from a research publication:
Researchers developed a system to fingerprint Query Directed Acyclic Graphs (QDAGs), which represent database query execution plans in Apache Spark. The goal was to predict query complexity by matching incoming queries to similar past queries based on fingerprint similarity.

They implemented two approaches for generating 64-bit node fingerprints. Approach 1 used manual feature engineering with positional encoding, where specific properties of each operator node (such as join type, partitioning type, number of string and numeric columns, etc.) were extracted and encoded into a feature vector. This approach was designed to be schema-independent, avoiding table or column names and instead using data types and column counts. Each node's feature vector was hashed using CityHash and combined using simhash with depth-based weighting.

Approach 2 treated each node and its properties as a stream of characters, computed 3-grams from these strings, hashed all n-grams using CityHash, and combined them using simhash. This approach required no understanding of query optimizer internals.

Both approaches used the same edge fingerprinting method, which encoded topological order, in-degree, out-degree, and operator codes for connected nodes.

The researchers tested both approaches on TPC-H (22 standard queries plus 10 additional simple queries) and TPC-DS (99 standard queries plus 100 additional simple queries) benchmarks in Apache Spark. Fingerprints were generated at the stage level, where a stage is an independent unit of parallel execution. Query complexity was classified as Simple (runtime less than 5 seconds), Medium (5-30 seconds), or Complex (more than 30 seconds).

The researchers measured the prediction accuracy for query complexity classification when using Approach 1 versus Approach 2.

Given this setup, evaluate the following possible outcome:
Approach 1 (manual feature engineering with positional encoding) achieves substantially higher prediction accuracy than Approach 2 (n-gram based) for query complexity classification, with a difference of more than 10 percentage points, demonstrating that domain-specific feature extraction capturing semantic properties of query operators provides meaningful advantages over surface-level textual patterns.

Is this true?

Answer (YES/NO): NO